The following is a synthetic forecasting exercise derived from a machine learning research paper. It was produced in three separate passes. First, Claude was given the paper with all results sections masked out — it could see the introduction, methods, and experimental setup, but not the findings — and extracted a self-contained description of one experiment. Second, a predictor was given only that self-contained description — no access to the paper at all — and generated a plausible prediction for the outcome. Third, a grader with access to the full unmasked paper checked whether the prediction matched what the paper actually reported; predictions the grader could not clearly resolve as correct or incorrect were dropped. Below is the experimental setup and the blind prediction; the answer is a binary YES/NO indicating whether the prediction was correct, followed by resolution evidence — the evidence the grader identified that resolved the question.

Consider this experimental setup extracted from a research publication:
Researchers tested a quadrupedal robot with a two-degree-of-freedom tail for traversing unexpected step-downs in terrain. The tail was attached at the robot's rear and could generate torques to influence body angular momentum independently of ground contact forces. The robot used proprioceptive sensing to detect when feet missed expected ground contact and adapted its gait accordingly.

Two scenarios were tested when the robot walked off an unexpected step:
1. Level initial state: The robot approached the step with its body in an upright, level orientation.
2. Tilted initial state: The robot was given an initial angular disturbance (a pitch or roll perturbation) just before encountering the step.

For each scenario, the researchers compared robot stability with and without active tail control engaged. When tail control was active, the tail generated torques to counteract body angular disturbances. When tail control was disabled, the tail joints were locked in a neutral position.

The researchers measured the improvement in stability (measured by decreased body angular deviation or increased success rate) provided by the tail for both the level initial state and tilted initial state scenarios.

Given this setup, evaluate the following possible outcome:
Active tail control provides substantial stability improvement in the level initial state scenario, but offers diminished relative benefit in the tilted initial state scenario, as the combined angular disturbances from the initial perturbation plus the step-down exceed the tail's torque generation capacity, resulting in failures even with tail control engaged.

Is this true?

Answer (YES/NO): NO